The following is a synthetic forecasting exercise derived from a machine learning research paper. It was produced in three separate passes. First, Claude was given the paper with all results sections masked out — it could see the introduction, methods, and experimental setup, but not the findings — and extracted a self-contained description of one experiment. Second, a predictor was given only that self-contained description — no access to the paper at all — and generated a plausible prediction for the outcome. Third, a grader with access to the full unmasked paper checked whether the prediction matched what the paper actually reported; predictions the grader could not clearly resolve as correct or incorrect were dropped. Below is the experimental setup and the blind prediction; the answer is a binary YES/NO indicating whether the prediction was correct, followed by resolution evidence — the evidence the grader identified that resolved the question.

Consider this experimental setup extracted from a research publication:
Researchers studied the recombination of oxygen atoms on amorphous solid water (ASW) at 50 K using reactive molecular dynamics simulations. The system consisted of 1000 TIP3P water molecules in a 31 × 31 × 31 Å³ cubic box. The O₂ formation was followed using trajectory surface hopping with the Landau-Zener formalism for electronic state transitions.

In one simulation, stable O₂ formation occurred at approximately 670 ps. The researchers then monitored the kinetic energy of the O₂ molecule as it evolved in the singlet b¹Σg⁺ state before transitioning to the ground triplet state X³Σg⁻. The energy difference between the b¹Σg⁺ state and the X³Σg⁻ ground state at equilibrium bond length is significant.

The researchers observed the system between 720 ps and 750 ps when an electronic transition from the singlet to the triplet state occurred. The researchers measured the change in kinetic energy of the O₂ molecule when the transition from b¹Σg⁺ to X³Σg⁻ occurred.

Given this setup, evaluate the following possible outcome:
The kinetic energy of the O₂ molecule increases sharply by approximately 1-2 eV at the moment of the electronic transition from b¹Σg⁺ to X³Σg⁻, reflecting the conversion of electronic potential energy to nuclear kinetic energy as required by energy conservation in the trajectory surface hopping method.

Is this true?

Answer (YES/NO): YES